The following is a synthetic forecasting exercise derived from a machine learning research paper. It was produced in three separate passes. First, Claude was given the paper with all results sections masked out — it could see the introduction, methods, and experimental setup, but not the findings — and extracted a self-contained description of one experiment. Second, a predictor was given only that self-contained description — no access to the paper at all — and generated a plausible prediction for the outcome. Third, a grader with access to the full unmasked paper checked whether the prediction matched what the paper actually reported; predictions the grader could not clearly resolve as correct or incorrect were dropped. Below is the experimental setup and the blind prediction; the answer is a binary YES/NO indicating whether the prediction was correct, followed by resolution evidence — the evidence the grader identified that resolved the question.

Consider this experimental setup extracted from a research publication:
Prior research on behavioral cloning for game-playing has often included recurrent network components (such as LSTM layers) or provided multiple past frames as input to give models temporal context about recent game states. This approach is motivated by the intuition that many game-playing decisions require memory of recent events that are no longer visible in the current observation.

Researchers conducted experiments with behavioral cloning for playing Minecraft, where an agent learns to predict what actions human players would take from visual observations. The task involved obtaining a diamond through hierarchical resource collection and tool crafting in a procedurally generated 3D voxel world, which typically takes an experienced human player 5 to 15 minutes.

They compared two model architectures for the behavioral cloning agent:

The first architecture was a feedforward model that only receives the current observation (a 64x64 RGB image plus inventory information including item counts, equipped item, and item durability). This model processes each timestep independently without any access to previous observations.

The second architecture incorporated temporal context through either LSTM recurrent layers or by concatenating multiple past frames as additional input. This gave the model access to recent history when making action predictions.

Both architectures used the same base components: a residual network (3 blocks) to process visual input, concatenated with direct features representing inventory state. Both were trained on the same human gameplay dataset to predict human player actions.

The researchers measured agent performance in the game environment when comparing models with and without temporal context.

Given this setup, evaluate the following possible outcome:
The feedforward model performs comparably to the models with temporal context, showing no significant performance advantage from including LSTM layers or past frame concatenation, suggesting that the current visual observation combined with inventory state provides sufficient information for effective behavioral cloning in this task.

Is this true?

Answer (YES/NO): NO